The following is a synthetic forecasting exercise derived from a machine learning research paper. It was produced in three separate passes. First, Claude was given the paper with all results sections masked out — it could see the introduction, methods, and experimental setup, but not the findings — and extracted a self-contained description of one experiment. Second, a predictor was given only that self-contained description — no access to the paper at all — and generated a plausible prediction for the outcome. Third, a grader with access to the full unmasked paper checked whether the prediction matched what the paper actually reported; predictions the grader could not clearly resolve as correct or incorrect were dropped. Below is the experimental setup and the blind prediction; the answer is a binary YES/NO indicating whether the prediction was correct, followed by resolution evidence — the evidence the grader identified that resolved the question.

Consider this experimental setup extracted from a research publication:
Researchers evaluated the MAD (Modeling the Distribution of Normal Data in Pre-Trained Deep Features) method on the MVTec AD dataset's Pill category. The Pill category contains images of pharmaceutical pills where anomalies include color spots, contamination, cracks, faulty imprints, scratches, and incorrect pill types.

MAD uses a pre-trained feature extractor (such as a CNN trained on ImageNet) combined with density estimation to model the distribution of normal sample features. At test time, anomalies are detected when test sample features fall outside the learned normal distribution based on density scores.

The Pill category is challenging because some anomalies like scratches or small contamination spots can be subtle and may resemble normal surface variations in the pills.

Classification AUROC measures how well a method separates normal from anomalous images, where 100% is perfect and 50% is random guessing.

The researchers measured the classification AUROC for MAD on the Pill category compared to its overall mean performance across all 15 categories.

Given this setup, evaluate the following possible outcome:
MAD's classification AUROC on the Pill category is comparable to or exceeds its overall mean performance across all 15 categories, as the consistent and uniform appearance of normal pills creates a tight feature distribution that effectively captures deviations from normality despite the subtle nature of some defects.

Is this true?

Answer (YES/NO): NO